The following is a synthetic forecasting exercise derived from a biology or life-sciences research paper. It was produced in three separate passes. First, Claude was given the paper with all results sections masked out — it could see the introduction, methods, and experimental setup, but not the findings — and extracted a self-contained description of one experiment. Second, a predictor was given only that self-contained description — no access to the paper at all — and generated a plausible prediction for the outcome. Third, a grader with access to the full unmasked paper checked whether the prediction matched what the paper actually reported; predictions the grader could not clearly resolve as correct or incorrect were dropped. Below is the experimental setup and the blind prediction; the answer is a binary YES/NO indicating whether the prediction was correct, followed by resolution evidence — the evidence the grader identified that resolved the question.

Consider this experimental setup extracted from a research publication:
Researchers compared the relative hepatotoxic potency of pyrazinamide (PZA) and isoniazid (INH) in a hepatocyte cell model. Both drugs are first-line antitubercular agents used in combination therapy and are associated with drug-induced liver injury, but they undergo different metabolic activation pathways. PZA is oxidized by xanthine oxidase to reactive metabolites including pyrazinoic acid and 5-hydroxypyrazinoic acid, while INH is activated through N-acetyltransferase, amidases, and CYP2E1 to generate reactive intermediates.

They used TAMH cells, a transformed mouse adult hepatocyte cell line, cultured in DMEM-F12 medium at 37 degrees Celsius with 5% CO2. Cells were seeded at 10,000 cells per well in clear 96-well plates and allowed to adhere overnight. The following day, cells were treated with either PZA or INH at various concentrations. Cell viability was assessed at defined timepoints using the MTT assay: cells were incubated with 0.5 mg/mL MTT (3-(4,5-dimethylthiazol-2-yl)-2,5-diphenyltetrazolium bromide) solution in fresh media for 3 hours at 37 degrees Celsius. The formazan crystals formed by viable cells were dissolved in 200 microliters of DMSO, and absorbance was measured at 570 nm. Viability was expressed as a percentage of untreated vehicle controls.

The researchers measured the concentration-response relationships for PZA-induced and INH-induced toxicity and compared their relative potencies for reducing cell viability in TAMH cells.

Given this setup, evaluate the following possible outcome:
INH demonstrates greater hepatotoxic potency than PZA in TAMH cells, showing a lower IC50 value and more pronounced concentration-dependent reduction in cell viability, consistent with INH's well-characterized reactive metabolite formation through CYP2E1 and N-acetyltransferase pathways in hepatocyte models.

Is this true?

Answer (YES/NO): NO